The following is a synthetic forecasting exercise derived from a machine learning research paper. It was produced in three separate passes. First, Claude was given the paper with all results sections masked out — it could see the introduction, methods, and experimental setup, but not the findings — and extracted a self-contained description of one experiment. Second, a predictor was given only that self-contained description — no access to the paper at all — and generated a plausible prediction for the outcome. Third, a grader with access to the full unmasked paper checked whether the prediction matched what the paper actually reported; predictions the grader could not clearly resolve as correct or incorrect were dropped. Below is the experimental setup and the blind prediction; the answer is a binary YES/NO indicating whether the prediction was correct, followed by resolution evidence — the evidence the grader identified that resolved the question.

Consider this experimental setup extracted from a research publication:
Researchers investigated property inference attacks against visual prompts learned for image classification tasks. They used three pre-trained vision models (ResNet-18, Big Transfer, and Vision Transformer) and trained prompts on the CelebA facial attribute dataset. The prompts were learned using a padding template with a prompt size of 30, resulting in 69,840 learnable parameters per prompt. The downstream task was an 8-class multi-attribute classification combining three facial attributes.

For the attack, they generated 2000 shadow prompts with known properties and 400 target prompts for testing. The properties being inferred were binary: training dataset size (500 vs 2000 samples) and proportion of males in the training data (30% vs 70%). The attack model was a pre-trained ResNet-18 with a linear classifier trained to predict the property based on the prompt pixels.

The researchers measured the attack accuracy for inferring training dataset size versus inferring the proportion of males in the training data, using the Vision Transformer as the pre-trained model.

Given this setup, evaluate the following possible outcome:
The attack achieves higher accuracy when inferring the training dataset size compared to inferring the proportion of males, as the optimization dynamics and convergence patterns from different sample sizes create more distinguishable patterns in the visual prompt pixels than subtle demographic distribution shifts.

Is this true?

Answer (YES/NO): YES